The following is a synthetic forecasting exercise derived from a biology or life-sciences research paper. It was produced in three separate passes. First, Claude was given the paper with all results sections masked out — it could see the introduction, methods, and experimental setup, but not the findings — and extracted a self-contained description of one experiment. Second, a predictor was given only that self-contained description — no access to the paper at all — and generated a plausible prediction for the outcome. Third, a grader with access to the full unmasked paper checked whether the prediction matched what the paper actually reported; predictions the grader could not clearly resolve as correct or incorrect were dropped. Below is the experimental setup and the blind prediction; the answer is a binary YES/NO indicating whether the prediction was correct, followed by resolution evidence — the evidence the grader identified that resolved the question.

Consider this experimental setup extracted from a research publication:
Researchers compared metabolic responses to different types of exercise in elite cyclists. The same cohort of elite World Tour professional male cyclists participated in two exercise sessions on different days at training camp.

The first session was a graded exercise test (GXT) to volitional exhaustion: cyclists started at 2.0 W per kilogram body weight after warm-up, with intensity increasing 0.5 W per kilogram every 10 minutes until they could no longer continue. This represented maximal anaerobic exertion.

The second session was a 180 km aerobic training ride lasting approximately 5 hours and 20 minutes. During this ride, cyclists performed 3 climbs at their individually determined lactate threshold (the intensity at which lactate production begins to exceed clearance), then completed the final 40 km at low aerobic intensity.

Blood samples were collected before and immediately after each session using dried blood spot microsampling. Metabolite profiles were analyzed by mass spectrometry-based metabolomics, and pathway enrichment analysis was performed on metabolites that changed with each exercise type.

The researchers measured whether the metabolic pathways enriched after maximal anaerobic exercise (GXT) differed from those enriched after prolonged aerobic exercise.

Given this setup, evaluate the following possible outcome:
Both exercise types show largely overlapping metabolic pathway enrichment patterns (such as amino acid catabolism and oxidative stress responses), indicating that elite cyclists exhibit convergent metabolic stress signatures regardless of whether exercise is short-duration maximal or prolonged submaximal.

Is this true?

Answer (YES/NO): NO